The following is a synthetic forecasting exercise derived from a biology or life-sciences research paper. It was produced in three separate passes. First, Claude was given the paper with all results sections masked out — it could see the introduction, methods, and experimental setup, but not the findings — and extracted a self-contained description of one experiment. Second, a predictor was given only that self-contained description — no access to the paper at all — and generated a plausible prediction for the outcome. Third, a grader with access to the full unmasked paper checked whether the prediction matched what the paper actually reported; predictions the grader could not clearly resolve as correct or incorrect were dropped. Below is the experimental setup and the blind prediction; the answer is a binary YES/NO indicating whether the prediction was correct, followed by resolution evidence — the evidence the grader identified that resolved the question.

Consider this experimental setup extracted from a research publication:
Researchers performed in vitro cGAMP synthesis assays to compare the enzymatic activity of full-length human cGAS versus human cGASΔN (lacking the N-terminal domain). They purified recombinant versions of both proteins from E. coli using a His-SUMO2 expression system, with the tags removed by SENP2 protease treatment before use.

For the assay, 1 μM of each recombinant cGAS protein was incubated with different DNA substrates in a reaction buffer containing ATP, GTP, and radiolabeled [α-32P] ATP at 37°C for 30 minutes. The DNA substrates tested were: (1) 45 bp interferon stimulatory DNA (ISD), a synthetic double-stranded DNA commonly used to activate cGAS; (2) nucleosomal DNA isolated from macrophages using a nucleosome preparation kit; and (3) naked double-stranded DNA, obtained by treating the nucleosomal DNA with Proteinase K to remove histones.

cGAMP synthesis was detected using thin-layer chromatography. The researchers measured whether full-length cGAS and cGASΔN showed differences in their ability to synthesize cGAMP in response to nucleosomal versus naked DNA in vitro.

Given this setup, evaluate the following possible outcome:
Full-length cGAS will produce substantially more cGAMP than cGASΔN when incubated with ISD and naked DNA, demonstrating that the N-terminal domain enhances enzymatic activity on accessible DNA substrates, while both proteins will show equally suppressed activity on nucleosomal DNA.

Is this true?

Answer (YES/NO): NO